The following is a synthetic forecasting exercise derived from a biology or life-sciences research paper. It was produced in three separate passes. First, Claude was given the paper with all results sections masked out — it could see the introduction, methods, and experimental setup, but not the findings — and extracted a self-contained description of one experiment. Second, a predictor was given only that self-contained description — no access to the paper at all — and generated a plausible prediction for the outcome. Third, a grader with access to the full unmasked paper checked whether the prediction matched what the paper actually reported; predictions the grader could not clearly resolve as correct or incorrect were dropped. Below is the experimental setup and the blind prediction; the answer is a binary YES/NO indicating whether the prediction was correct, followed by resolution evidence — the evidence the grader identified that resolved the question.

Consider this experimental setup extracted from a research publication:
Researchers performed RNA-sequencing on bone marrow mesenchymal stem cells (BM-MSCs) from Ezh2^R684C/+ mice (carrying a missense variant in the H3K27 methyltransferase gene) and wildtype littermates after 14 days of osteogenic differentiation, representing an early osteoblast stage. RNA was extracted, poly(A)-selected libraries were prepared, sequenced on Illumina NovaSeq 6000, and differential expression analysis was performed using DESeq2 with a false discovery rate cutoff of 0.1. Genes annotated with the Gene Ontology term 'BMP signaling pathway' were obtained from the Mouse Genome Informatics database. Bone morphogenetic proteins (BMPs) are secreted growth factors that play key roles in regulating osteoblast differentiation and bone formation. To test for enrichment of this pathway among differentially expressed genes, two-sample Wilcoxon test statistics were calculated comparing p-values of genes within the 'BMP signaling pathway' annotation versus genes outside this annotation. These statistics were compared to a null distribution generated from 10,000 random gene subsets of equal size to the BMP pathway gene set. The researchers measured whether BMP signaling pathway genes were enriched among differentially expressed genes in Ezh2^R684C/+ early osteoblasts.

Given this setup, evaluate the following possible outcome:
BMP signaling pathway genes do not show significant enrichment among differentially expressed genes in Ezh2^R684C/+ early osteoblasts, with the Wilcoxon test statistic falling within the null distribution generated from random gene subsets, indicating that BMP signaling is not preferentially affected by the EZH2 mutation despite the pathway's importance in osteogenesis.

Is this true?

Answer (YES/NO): NO